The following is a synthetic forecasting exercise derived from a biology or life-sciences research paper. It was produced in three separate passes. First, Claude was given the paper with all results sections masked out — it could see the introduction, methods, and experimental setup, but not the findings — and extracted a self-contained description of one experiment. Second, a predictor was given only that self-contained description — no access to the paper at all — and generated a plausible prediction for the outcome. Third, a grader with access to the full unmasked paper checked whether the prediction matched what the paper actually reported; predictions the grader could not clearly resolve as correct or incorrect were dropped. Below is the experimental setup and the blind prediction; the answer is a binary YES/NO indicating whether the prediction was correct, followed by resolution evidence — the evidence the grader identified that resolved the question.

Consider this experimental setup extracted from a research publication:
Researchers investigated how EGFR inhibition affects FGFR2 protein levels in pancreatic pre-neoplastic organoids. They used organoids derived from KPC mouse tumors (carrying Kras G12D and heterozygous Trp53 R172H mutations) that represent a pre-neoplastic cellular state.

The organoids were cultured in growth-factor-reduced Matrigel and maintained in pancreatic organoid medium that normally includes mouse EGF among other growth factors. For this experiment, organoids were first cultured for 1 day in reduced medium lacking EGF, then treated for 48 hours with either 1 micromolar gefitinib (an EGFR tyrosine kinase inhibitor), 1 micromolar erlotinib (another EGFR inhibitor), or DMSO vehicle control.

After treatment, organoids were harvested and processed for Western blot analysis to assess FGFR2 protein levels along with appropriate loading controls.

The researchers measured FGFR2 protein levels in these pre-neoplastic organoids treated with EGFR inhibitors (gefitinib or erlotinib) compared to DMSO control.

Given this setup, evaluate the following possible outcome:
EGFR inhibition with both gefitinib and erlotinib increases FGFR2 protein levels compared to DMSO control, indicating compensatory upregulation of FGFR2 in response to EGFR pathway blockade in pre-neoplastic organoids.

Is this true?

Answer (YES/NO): YES